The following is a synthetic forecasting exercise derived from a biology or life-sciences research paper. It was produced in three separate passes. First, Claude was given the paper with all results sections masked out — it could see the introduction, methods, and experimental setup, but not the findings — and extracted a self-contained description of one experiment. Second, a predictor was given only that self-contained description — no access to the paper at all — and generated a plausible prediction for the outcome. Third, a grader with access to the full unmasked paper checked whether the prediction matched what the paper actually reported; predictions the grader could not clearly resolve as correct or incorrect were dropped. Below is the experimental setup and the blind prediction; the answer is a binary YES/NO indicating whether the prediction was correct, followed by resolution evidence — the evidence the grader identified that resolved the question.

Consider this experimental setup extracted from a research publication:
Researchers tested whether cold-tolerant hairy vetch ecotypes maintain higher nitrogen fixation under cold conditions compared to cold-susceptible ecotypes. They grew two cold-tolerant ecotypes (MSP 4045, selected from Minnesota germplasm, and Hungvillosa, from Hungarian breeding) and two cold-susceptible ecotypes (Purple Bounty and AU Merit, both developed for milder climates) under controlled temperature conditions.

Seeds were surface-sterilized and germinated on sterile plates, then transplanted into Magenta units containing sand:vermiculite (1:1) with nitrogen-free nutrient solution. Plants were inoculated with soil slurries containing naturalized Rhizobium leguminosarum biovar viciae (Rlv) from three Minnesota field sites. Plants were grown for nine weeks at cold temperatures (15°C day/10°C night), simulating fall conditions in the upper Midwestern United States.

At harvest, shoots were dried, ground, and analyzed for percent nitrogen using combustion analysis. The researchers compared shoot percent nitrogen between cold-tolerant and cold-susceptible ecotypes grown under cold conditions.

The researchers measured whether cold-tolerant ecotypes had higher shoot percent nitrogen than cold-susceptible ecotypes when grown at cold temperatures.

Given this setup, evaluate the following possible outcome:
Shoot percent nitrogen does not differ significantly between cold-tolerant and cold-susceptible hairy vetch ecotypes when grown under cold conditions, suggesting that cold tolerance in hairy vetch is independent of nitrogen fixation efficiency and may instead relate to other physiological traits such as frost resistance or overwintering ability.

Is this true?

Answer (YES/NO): NO